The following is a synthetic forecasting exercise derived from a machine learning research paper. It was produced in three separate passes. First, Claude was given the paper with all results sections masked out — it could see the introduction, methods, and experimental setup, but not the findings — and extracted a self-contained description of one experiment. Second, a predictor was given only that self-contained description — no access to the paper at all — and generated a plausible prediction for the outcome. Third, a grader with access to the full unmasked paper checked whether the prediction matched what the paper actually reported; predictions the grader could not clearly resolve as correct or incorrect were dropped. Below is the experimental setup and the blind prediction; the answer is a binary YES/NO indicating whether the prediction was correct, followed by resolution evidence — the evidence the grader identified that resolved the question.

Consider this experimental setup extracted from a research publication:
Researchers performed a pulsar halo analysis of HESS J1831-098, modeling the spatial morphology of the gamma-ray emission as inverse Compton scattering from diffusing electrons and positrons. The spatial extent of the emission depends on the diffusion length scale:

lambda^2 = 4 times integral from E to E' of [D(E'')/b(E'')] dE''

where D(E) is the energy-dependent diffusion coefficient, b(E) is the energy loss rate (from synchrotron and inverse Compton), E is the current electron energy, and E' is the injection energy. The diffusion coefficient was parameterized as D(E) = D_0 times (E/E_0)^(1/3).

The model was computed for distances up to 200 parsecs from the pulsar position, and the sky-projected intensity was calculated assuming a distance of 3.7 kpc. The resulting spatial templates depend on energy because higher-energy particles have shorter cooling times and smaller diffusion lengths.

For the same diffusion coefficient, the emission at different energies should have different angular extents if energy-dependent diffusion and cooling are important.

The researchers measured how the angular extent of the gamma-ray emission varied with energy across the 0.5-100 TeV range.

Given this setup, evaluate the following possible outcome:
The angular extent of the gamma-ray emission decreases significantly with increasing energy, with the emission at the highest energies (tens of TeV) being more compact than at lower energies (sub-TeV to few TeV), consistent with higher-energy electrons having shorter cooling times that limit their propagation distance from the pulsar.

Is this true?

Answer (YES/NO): NO